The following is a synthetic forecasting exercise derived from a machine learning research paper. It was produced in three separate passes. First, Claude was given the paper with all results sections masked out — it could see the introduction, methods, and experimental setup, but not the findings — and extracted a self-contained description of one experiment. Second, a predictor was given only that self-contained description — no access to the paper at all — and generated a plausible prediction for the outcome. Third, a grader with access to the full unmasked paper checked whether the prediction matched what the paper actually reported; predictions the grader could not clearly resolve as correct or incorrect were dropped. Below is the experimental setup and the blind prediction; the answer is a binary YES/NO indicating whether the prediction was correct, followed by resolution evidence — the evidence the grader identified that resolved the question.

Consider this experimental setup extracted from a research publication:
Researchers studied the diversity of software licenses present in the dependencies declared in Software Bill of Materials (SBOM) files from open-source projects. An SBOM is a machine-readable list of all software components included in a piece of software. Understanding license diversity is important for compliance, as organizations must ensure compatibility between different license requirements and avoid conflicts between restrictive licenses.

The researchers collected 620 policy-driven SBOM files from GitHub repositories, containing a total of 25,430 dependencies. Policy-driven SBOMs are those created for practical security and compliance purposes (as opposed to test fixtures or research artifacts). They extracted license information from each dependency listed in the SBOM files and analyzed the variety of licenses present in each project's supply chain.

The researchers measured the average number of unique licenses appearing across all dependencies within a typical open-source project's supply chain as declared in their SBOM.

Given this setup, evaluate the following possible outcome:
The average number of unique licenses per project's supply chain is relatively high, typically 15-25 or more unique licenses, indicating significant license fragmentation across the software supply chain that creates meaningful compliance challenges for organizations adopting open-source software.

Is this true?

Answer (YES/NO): NO